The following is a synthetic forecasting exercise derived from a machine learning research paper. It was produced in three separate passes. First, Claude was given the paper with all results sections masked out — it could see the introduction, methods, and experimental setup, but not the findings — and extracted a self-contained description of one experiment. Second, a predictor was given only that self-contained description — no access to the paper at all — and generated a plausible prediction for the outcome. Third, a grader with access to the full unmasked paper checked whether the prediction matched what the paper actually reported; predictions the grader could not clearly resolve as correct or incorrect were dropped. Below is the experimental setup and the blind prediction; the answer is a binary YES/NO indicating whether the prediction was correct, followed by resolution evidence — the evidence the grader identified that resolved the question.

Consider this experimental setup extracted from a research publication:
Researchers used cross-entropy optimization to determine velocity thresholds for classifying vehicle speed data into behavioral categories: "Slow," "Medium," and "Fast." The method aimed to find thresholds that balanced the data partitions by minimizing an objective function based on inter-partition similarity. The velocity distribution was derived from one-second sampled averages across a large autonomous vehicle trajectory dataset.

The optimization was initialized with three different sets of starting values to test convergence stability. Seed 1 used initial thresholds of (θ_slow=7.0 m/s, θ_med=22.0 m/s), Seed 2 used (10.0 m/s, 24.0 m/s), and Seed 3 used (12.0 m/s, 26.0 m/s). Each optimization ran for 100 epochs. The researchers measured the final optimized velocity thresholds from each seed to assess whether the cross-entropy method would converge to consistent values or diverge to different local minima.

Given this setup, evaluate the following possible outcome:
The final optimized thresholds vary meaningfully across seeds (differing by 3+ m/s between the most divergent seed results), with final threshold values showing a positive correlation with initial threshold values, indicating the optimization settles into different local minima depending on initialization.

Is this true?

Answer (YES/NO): NO